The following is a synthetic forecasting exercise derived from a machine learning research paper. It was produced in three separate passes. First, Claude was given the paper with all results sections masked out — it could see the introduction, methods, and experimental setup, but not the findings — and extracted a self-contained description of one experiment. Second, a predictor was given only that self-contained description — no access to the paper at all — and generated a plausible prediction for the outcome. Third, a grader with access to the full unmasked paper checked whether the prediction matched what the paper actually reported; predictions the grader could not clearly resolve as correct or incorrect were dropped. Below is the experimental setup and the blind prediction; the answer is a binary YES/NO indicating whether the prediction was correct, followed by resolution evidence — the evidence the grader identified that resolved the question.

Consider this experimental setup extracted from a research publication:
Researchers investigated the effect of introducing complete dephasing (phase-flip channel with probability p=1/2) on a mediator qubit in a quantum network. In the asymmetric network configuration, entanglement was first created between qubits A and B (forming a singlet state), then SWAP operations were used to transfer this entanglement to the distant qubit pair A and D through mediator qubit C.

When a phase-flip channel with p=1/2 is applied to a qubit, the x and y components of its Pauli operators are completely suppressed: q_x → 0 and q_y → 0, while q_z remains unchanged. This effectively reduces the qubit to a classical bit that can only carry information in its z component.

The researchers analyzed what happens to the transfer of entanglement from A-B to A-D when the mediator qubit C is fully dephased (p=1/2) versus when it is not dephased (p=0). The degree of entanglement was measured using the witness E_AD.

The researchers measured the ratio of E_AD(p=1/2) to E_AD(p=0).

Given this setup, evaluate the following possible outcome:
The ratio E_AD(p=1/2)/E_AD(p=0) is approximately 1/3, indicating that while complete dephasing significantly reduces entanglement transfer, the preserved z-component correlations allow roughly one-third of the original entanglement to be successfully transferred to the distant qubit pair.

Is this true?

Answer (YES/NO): NO